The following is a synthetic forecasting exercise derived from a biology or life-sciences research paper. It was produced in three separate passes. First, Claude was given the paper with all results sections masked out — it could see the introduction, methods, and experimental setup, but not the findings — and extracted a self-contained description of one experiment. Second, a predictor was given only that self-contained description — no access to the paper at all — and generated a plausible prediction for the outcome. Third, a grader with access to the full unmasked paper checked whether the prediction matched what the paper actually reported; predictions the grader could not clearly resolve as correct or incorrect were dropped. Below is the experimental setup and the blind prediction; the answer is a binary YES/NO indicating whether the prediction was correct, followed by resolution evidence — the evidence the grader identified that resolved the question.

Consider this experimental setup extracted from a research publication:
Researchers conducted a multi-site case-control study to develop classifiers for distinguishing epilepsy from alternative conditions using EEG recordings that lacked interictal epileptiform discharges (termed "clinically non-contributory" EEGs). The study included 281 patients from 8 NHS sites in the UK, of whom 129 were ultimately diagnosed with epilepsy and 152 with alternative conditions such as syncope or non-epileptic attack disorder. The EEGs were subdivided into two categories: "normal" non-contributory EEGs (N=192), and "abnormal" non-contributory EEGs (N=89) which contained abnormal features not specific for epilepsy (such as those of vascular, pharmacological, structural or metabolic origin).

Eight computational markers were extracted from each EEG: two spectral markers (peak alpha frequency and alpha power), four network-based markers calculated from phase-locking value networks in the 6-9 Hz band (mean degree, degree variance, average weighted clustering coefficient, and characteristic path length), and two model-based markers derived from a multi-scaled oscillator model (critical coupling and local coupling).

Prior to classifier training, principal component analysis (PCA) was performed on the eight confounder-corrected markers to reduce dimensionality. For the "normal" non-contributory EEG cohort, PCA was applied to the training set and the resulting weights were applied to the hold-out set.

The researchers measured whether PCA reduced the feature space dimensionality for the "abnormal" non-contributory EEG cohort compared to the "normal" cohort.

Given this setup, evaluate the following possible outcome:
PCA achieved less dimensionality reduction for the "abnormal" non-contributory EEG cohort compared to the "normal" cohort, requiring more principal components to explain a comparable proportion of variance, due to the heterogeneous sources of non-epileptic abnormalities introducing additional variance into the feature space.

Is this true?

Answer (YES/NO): YES